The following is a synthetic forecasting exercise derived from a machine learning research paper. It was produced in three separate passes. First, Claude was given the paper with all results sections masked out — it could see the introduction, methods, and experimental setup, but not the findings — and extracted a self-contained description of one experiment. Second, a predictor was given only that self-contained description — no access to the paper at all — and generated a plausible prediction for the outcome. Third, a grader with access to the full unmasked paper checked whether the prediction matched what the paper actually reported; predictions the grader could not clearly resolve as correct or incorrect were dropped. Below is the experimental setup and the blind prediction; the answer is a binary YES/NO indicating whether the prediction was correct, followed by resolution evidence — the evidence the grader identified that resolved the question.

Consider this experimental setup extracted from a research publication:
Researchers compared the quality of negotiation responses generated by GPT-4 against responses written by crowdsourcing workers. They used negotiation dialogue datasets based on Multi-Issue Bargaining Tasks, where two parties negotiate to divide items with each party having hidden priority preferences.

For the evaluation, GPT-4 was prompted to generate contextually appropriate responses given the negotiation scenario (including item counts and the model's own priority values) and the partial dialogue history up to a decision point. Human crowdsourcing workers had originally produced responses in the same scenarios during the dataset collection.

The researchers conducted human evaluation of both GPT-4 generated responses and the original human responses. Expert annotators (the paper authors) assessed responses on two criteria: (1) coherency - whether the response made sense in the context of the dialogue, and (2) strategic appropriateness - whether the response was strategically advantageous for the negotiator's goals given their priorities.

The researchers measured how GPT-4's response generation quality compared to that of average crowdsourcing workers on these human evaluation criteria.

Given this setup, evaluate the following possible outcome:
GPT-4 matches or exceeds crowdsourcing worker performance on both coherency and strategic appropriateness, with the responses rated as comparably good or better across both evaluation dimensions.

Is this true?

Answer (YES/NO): YES